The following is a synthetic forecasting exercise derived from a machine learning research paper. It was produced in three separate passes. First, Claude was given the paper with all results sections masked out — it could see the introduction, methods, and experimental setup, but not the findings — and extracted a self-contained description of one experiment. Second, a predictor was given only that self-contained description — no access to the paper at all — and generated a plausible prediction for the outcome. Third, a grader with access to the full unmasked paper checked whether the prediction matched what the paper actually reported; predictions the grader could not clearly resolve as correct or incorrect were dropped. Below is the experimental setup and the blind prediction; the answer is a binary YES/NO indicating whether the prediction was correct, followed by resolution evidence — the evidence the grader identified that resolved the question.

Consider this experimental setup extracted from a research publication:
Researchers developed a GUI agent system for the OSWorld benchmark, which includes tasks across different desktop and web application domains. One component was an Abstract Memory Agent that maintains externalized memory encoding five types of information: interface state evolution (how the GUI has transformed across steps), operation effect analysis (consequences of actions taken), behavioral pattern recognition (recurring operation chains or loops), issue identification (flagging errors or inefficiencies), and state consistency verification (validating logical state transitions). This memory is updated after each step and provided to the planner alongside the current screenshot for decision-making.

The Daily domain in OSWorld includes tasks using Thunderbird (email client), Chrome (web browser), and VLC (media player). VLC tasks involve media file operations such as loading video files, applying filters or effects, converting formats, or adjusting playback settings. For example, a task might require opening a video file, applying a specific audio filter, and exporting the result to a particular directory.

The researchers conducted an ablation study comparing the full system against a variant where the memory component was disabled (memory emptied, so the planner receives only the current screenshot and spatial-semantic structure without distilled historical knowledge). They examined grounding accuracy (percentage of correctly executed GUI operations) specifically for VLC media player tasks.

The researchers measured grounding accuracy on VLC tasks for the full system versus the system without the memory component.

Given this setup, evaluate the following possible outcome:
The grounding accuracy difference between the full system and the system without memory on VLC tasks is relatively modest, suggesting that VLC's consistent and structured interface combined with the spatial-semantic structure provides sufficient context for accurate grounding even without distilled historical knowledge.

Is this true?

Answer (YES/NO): NO